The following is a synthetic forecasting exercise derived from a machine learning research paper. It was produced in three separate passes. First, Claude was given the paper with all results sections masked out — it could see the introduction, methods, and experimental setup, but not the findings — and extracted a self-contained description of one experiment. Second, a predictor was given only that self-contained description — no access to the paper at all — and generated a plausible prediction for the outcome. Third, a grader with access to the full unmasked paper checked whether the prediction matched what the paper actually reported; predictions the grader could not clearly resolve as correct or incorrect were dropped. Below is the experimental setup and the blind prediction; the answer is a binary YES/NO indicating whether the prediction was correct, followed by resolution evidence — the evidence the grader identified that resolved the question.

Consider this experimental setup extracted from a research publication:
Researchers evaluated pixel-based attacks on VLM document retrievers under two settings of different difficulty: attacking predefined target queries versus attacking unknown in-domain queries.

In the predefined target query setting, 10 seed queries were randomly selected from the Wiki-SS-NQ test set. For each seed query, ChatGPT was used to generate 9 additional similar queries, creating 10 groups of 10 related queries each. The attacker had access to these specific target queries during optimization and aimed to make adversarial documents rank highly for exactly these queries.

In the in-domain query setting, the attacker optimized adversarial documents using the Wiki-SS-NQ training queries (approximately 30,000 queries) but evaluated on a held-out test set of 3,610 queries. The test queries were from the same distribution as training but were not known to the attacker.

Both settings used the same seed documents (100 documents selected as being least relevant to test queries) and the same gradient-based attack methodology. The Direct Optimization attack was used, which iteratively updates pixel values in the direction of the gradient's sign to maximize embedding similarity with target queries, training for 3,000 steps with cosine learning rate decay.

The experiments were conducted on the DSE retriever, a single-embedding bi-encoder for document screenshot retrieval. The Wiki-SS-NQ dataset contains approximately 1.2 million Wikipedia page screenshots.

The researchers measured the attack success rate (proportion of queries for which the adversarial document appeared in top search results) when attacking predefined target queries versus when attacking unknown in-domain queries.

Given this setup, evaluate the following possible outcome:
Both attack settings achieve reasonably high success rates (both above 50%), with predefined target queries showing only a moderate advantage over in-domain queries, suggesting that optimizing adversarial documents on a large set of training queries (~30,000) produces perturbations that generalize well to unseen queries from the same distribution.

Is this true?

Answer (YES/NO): NO